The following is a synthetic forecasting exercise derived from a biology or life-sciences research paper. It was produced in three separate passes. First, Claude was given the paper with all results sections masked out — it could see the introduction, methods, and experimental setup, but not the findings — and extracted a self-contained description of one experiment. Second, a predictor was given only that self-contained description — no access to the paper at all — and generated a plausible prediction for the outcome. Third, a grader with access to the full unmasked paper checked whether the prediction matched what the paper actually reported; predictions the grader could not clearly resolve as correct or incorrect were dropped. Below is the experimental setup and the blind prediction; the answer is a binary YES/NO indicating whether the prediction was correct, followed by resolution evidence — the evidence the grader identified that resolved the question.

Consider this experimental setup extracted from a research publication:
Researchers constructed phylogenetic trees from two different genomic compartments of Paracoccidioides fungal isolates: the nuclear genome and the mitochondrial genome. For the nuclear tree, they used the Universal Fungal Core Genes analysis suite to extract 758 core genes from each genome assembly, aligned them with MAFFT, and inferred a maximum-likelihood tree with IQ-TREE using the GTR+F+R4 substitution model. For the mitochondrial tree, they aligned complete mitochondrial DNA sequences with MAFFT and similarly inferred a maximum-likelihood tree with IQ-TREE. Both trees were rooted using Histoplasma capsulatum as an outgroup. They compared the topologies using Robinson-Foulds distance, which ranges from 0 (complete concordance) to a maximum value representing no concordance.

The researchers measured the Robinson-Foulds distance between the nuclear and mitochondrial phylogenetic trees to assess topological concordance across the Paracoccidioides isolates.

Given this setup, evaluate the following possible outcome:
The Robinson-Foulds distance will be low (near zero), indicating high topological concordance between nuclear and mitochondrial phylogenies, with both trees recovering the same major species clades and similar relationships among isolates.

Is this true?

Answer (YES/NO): NO